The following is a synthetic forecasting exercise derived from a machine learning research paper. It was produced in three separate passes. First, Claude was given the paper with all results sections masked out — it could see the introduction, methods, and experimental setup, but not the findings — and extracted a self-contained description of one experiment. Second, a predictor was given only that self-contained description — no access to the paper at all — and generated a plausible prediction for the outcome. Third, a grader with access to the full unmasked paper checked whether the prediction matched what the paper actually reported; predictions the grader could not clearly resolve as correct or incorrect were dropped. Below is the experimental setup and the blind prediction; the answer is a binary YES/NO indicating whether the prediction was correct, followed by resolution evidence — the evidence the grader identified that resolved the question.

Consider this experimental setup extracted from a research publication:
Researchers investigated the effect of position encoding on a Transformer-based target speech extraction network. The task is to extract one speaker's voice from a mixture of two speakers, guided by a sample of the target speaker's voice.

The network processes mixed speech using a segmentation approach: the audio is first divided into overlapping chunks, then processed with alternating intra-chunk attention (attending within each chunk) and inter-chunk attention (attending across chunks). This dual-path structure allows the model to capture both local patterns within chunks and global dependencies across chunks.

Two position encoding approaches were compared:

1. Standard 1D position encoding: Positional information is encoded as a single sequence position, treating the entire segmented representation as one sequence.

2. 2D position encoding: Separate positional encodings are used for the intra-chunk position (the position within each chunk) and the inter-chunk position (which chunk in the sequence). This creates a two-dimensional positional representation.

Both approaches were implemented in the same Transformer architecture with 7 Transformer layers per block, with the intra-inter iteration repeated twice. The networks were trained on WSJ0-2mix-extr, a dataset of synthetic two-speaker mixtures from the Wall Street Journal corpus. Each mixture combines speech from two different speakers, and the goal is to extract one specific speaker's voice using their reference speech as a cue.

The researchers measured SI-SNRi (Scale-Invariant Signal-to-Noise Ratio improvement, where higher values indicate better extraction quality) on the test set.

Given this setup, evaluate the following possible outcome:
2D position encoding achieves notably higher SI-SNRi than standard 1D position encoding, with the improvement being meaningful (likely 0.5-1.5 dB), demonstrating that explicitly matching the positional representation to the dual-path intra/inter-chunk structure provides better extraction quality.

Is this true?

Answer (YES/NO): YES